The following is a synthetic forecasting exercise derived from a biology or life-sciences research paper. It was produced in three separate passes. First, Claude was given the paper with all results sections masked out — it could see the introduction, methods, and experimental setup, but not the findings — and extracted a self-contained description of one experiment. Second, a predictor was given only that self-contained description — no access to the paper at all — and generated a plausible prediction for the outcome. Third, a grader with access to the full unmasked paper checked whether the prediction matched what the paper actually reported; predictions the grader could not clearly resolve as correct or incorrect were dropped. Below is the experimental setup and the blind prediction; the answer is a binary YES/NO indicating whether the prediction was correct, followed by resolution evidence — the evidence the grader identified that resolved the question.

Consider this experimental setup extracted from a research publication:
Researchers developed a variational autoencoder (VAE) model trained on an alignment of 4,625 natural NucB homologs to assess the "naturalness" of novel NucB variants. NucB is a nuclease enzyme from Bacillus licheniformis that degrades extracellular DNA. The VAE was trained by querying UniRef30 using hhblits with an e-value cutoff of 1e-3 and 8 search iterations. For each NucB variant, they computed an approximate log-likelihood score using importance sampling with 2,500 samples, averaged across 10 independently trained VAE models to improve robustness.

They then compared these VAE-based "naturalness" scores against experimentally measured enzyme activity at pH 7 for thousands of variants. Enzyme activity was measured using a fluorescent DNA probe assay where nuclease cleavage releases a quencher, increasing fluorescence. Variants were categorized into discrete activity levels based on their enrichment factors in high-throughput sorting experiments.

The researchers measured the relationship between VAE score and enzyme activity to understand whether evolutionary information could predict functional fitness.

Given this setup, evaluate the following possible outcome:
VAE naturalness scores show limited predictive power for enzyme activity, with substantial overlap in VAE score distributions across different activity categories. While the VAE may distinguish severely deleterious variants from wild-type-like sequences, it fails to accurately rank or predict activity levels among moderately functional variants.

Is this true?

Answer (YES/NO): YES